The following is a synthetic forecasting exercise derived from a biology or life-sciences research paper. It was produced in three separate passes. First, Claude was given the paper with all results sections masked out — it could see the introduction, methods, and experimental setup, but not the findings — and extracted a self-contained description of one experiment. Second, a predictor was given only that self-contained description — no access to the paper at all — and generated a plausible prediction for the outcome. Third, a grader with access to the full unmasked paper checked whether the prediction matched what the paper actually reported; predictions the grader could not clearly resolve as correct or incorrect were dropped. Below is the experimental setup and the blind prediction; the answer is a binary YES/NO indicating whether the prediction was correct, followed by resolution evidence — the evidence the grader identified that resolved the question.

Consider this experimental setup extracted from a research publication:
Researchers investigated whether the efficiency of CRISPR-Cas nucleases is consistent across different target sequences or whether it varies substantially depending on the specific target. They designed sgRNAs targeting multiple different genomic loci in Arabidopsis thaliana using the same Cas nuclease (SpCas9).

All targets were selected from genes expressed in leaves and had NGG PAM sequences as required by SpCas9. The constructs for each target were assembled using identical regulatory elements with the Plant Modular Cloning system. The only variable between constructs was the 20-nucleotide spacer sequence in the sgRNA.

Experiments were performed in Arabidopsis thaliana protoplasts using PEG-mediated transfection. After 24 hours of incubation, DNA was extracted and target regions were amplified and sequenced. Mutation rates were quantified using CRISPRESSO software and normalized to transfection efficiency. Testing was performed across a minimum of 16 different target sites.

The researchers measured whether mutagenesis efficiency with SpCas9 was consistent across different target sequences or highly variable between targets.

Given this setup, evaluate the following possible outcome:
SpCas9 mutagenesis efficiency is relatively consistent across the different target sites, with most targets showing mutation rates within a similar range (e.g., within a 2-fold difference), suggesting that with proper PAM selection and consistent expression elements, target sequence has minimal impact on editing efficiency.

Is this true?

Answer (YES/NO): NO